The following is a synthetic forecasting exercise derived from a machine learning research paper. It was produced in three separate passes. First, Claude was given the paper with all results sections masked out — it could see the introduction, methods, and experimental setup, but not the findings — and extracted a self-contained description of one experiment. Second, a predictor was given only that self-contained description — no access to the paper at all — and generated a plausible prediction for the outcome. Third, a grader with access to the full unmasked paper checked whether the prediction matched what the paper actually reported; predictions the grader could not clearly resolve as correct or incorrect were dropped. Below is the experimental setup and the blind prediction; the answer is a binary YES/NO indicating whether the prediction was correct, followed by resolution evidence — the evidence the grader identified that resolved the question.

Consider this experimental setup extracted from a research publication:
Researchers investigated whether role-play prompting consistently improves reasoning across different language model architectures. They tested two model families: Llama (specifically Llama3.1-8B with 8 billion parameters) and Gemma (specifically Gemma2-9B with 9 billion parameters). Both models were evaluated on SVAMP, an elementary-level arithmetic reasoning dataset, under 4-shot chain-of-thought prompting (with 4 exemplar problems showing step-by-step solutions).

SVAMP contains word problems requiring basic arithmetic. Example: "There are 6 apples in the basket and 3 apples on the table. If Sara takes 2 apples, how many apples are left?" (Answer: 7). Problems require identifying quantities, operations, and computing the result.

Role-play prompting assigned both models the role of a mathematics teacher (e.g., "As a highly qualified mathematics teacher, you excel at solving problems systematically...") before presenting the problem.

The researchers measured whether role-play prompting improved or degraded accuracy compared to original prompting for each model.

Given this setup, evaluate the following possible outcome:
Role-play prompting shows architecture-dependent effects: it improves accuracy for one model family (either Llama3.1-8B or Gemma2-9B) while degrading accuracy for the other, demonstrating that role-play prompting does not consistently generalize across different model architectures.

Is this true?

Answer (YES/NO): NO